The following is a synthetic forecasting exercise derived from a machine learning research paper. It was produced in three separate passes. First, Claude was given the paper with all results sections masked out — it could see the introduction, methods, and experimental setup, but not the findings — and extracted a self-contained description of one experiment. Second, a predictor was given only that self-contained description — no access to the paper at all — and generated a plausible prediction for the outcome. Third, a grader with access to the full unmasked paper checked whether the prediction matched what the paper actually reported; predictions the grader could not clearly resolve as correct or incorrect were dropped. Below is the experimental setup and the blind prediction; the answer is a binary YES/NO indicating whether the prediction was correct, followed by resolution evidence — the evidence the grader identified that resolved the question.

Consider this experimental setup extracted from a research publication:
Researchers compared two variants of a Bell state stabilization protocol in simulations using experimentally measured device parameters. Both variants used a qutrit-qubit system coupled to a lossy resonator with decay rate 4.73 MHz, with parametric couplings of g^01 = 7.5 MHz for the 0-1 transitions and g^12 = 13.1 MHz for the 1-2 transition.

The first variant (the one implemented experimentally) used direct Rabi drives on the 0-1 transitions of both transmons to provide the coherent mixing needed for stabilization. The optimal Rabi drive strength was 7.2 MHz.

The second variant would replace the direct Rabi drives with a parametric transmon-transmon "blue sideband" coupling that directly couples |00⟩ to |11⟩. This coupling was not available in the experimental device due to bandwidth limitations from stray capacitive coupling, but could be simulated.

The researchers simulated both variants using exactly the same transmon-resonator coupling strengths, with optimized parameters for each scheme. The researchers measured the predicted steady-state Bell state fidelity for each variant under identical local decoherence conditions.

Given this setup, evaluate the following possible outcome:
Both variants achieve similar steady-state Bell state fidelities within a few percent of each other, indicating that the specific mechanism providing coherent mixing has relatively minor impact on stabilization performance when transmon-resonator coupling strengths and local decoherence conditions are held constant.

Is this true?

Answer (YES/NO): NO